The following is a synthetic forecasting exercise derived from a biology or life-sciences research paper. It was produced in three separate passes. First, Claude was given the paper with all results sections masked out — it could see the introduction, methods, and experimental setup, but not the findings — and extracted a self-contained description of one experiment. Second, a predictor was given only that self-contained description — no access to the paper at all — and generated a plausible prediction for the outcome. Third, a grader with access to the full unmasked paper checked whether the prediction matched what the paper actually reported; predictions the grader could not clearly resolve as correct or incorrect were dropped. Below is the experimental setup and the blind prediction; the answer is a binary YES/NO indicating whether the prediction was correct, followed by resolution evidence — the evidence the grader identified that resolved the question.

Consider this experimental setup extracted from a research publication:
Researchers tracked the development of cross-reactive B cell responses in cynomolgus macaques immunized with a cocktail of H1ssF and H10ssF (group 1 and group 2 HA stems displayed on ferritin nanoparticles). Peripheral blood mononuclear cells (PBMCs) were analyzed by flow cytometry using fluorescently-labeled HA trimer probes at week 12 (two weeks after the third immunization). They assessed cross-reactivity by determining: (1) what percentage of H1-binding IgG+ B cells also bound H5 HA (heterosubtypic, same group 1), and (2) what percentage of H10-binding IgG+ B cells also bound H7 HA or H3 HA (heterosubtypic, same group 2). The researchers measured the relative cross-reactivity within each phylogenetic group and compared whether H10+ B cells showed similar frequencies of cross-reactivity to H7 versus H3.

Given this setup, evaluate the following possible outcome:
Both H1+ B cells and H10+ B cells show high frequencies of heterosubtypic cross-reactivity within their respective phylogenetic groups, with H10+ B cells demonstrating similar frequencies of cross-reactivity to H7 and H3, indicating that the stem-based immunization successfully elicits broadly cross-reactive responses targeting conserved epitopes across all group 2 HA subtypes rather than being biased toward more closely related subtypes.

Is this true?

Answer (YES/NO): NO